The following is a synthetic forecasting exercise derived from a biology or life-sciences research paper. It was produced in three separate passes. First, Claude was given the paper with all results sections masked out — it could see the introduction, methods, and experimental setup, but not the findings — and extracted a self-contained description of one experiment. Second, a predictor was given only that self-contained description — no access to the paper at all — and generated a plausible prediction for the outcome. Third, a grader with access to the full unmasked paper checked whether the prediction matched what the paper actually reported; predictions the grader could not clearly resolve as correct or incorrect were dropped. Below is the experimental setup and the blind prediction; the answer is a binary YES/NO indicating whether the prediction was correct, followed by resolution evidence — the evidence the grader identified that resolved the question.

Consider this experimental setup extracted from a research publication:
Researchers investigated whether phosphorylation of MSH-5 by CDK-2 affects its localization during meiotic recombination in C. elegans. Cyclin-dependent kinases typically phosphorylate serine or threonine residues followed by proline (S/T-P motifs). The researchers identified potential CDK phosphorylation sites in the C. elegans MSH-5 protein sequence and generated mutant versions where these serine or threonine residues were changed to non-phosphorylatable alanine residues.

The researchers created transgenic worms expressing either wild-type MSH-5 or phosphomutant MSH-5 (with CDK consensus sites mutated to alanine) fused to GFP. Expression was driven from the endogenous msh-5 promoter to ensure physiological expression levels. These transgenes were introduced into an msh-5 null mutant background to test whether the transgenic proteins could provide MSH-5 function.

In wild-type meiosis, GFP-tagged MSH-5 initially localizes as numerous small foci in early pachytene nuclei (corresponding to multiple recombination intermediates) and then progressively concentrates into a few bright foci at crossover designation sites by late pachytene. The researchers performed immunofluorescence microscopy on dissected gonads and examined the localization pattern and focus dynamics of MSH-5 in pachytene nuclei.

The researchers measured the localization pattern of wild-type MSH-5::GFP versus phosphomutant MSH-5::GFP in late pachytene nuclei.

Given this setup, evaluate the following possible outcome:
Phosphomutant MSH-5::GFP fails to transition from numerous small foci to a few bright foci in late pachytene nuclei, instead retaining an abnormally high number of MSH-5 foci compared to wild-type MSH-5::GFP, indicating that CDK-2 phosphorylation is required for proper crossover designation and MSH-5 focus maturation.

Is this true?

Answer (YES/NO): NO